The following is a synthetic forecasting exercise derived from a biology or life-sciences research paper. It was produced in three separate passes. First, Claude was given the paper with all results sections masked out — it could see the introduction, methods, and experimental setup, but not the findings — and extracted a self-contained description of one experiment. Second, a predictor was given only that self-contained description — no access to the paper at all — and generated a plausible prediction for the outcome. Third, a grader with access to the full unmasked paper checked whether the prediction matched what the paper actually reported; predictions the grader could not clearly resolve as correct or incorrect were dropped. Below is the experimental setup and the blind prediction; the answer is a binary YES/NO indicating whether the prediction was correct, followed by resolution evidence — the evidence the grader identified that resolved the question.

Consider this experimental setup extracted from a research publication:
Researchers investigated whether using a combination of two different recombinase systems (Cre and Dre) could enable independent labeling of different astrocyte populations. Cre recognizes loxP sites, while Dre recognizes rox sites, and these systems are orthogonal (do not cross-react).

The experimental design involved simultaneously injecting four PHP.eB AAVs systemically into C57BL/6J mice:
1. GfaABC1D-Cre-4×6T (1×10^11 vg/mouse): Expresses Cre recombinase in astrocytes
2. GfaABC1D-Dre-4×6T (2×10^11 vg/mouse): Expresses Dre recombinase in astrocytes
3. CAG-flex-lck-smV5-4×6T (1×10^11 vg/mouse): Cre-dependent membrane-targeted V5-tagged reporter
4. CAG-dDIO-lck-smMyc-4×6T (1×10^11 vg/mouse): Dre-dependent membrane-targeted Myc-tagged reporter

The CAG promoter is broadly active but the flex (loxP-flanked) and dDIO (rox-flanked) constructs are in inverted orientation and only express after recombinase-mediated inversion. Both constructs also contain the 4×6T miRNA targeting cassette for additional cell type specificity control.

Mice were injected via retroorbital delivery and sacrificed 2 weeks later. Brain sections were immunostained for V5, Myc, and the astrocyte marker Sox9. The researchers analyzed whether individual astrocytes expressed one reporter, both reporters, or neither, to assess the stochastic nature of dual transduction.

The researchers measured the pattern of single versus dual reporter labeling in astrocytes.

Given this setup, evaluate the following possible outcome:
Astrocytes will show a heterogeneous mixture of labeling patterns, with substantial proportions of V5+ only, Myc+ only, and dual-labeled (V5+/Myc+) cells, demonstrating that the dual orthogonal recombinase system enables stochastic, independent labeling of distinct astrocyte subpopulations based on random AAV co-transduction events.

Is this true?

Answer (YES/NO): YES